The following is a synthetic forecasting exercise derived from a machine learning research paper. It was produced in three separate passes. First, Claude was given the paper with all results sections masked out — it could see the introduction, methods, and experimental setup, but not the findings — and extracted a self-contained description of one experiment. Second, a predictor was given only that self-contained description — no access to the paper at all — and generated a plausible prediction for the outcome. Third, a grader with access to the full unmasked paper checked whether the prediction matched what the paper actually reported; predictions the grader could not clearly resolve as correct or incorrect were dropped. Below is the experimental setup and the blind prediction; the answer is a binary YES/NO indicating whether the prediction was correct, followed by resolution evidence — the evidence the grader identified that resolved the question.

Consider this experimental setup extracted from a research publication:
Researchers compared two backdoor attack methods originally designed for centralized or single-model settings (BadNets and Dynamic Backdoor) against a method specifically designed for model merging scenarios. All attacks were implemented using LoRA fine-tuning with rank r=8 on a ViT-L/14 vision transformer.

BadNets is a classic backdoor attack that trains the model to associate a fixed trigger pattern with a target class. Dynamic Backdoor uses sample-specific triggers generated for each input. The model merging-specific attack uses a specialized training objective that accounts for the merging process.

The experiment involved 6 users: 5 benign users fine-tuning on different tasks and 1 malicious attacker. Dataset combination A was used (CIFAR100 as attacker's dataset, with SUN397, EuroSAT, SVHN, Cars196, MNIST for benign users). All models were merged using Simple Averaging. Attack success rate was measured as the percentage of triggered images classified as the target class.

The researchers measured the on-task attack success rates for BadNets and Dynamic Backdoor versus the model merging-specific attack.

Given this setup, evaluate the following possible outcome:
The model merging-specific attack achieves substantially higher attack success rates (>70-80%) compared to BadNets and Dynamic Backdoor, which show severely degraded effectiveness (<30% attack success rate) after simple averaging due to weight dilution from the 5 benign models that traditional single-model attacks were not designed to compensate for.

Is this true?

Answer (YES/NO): NO